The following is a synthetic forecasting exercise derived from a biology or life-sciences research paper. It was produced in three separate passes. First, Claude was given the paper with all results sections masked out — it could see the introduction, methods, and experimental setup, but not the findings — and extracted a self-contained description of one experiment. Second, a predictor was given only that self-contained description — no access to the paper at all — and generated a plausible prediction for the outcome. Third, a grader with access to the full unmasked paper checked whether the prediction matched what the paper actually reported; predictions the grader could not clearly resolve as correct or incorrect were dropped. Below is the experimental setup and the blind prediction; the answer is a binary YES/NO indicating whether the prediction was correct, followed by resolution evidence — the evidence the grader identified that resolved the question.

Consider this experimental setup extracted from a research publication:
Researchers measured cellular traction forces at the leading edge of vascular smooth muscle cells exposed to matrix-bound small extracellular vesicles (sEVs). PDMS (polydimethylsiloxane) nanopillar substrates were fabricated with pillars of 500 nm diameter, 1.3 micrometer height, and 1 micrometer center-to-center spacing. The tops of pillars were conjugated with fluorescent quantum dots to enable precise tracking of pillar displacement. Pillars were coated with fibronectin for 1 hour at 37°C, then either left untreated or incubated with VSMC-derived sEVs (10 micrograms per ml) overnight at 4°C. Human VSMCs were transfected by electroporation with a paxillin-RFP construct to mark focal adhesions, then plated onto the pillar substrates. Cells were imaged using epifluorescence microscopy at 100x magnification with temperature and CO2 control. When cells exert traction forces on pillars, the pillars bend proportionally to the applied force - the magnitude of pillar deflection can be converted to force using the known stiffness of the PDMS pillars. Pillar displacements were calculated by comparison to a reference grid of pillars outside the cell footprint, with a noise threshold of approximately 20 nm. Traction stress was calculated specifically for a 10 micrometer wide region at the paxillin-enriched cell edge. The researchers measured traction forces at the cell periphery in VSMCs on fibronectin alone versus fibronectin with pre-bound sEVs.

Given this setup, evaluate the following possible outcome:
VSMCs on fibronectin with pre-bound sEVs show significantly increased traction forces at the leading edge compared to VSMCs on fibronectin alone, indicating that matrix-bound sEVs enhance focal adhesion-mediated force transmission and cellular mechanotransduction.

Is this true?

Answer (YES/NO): YES